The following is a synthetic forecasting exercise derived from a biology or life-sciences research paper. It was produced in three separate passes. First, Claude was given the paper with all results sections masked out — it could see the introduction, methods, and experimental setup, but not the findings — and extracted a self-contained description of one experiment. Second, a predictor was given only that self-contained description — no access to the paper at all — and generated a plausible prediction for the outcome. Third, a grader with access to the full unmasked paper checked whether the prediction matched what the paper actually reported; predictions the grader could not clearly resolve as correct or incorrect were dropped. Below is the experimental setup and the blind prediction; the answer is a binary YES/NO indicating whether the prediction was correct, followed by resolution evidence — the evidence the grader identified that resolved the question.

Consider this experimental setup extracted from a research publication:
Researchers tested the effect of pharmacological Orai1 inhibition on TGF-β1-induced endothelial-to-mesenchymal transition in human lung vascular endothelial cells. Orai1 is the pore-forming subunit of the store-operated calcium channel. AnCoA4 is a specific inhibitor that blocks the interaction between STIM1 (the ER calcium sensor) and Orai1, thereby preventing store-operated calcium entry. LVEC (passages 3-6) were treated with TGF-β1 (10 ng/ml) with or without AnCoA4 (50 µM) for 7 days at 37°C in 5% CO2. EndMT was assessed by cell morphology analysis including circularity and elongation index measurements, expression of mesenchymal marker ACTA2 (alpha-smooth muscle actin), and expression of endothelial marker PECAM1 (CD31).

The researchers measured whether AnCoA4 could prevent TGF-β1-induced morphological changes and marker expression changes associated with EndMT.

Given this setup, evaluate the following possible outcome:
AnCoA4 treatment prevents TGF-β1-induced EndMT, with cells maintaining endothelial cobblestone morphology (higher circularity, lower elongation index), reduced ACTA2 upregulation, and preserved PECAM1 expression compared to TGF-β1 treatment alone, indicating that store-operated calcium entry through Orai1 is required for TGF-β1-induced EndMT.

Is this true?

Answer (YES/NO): YES